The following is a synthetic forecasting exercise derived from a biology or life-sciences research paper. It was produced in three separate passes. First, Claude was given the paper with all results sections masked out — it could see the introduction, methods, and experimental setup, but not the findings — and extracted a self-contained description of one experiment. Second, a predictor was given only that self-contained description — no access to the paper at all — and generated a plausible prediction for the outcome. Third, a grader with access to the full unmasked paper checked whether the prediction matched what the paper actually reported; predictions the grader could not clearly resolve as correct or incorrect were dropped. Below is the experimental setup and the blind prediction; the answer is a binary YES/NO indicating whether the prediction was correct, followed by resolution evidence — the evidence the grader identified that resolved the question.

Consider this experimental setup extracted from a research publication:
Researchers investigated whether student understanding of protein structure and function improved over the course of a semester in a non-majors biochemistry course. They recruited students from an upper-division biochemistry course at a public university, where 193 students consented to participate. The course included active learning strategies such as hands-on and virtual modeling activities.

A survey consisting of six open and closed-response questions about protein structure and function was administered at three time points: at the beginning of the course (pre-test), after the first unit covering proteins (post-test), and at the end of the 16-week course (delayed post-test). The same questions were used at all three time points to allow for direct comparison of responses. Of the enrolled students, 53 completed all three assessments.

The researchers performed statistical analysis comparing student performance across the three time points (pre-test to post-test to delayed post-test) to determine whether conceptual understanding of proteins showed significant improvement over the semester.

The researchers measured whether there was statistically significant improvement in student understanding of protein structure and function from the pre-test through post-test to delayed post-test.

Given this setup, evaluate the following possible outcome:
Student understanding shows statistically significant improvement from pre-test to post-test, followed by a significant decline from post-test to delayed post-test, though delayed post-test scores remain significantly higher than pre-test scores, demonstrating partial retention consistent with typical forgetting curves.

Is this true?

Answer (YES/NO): NO